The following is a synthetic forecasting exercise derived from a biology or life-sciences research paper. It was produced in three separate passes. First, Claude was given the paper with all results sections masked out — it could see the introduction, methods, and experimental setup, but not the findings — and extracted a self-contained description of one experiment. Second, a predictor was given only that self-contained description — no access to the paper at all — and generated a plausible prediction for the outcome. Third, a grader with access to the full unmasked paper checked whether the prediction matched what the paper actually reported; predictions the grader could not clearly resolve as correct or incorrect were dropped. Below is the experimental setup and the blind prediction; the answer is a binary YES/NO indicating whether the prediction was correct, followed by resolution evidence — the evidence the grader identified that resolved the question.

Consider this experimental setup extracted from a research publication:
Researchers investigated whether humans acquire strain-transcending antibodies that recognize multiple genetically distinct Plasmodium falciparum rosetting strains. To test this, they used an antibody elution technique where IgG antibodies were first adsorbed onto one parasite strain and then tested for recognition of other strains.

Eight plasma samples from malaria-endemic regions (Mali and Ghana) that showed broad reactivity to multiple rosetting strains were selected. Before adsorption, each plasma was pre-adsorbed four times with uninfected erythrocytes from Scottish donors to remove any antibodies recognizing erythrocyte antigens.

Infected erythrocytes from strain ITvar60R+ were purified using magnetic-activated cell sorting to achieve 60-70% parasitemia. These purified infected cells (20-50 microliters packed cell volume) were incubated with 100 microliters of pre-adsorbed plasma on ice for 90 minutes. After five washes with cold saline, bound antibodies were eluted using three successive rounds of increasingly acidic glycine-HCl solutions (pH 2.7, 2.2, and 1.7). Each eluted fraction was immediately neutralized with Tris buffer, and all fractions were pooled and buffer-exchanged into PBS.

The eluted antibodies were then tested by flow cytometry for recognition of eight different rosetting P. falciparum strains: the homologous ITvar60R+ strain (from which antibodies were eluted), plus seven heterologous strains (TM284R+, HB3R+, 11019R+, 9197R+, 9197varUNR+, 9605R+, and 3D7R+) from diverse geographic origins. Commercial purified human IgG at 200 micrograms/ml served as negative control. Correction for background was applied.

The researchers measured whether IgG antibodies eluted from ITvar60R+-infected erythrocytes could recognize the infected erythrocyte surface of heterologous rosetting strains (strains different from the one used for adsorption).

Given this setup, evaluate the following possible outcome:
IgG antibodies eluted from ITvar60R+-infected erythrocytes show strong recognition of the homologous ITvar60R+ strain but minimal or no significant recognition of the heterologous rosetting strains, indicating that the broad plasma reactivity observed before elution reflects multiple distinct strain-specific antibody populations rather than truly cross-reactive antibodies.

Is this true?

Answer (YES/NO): NO